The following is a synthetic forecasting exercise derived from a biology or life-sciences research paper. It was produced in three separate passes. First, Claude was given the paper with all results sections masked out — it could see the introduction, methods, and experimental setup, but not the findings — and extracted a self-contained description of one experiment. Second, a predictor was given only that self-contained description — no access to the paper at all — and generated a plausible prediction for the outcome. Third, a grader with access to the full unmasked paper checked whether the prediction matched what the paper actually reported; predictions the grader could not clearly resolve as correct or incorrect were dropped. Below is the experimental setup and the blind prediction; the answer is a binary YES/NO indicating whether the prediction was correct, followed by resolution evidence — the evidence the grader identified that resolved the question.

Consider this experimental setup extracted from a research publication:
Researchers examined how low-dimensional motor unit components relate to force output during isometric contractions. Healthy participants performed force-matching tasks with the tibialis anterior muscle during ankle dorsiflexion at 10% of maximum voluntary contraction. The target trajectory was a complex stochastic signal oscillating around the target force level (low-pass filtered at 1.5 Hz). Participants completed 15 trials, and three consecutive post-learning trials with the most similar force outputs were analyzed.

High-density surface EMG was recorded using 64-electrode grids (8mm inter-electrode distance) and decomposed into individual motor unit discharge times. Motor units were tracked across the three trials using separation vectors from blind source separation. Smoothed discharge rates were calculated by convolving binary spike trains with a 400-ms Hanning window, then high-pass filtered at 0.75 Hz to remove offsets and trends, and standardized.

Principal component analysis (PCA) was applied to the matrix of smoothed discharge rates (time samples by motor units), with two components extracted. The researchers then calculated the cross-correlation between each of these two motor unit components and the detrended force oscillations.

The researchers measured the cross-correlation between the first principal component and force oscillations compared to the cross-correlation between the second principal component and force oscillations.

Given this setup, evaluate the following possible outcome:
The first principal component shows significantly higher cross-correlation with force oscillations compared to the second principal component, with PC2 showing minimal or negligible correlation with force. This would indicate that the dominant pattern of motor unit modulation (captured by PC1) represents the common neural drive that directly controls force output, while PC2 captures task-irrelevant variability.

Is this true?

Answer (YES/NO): YES